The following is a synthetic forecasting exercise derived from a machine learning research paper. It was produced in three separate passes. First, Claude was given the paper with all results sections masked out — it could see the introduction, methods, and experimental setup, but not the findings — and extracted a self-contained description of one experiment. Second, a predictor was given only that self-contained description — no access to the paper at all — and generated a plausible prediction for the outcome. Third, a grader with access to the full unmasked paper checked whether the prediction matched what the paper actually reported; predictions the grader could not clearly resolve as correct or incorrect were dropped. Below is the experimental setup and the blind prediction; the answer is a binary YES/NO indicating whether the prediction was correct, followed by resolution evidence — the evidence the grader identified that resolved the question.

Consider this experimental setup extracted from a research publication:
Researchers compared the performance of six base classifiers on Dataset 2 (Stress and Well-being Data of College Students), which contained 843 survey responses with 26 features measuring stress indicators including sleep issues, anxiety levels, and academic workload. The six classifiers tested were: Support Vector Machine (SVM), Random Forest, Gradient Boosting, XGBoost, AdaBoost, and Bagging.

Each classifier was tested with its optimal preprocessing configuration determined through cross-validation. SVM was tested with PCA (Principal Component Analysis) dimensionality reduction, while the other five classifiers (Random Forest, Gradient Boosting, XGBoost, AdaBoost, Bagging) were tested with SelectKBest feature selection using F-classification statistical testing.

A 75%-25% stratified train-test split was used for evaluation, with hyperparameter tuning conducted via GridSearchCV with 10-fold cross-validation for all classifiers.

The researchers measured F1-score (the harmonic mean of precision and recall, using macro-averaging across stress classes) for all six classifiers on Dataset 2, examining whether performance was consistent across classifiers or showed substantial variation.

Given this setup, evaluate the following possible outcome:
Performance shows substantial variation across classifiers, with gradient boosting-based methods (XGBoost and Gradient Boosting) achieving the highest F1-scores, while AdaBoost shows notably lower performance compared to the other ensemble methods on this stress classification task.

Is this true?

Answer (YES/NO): NO